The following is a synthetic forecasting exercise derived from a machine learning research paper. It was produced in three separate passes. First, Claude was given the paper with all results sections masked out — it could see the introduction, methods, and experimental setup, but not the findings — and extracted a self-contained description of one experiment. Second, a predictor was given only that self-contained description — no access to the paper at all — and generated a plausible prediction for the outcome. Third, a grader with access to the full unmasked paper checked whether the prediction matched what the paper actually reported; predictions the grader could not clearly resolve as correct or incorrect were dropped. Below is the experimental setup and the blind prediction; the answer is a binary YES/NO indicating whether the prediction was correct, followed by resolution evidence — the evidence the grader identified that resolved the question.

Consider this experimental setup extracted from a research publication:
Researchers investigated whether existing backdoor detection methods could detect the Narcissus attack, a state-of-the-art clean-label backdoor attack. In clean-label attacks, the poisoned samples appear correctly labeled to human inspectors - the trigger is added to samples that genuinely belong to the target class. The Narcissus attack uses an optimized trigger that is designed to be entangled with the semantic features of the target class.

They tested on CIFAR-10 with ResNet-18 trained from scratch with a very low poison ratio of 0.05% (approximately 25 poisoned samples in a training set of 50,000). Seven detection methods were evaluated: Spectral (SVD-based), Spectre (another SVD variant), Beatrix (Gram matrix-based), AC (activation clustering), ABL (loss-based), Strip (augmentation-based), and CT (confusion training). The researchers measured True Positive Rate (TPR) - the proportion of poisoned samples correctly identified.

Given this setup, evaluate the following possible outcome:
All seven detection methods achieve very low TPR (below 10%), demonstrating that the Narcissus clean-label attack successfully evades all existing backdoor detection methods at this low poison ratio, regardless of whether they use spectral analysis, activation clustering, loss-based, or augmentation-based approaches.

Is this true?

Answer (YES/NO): NO